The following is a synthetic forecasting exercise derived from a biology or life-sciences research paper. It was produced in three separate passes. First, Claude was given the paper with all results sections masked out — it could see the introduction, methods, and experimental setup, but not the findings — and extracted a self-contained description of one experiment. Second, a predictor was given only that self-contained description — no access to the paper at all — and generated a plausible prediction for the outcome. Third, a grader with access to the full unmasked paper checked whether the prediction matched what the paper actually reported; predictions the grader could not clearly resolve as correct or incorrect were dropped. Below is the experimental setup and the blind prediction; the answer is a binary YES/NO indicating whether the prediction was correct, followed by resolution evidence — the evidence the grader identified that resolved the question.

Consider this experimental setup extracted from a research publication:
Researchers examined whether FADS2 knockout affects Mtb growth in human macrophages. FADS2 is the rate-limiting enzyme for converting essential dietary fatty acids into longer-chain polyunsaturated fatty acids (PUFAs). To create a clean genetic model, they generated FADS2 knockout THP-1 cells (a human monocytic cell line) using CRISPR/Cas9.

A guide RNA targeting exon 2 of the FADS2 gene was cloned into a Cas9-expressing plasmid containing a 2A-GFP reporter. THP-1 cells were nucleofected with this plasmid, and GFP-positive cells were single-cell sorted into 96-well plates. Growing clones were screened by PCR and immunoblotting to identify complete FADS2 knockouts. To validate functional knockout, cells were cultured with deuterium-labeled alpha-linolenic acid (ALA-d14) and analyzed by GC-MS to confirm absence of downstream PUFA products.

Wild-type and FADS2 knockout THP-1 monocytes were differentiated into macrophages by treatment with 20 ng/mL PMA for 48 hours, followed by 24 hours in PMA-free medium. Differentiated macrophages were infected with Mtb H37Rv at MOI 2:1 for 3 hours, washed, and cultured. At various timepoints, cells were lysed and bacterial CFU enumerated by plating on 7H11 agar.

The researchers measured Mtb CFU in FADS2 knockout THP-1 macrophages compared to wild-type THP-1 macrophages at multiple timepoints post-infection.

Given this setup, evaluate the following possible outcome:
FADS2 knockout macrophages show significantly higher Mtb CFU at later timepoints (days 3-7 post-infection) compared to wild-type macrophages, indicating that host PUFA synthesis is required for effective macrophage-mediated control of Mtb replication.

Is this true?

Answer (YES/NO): NO